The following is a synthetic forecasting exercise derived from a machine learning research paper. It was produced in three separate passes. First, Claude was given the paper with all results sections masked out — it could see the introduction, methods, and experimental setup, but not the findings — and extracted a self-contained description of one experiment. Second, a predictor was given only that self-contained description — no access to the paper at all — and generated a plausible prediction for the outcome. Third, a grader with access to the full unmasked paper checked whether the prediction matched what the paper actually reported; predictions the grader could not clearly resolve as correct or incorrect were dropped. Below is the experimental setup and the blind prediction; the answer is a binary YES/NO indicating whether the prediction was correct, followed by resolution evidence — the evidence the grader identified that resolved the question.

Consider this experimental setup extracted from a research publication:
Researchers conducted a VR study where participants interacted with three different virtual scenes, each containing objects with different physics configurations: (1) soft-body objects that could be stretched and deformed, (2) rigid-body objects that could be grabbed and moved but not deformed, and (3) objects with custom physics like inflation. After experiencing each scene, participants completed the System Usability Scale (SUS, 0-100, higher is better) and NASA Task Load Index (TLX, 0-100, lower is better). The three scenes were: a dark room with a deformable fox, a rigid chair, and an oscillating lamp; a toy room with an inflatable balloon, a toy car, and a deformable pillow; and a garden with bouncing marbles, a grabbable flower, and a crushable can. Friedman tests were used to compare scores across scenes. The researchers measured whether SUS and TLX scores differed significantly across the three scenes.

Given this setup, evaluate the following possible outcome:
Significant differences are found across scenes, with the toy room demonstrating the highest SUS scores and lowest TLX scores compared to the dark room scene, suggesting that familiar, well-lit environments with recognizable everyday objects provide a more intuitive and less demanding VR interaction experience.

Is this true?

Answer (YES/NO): NO